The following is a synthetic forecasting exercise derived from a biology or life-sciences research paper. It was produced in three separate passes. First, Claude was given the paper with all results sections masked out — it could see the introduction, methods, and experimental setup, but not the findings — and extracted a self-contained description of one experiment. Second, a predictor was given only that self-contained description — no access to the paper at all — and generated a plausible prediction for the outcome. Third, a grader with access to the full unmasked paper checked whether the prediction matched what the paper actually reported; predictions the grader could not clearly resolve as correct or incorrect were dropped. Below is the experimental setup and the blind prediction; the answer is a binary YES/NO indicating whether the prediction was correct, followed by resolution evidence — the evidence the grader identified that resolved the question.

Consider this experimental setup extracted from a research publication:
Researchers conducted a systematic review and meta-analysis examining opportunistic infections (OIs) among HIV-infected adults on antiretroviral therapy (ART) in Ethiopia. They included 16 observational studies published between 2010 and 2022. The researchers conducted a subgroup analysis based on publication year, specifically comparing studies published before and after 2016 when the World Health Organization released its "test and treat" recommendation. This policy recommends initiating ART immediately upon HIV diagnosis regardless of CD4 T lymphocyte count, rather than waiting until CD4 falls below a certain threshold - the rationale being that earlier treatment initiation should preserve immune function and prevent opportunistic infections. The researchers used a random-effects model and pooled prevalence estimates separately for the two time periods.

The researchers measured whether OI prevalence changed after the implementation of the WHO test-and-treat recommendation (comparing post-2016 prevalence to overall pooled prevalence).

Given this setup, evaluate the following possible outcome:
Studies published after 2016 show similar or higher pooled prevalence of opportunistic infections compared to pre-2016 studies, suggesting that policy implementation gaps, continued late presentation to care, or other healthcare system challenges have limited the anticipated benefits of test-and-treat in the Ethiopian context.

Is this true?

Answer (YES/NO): YES